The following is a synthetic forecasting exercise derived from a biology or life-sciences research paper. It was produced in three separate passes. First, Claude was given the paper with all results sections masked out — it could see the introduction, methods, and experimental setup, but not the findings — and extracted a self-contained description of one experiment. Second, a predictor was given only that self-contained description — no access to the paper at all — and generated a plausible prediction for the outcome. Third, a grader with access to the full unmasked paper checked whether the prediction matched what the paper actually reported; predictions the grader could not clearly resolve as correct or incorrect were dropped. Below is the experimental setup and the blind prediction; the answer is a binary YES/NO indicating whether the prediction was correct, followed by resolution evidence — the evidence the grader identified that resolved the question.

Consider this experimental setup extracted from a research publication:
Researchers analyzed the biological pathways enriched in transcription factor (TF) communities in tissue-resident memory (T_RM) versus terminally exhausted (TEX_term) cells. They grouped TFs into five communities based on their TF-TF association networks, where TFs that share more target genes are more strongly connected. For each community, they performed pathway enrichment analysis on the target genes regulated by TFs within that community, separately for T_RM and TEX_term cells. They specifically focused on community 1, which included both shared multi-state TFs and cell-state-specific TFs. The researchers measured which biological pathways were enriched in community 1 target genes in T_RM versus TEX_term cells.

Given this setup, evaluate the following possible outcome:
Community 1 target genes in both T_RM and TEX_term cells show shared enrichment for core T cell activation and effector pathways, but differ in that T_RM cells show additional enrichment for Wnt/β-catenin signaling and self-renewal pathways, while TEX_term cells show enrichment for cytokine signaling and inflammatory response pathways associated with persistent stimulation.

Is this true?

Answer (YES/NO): NO